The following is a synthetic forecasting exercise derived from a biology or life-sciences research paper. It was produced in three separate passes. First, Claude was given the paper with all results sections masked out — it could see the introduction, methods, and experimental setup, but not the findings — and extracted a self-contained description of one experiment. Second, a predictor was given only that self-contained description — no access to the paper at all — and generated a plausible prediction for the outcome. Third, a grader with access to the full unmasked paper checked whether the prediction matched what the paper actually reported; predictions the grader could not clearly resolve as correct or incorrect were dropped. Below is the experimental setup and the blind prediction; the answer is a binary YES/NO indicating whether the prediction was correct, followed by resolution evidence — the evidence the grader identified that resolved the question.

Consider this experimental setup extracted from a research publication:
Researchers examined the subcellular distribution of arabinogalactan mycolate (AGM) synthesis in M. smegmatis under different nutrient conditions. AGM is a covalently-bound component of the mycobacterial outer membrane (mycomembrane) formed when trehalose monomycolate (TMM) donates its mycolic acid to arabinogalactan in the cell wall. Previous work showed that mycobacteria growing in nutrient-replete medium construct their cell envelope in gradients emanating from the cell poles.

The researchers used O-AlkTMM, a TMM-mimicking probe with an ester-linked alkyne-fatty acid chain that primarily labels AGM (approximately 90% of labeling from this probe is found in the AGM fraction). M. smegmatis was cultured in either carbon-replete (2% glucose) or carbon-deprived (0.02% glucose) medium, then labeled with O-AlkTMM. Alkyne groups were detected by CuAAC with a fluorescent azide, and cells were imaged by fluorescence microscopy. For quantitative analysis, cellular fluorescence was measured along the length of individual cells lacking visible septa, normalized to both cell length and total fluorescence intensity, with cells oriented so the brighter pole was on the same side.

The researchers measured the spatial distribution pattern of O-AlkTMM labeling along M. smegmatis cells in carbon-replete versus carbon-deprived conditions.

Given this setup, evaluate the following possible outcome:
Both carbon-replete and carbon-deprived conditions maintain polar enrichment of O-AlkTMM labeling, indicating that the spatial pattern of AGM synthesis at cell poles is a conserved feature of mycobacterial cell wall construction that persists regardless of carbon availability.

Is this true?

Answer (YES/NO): NO